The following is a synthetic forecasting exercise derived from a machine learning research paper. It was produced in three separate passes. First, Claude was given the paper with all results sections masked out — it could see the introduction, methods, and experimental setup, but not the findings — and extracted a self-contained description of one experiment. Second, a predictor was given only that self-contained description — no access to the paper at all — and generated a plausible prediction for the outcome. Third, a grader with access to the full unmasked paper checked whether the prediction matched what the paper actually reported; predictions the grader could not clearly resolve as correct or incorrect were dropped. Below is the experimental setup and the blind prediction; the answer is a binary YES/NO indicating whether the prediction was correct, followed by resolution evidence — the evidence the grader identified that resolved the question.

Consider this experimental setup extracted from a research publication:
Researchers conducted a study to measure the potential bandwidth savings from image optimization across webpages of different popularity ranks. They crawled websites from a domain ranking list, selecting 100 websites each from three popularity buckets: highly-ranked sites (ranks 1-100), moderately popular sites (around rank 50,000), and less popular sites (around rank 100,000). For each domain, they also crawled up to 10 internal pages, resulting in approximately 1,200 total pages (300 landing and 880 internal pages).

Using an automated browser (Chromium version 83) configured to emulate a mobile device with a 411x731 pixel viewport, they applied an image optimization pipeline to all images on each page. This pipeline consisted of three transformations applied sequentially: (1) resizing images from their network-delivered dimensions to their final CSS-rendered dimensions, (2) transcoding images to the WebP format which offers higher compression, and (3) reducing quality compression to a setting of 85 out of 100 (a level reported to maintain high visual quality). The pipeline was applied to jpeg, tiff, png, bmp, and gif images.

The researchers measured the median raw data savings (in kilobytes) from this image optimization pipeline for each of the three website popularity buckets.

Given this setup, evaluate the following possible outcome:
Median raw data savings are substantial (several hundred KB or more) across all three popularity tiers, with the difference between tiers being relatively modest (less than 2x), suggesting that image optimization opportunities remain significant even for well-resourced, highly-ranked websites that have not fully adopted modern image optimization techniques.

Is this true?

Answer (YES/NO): NO